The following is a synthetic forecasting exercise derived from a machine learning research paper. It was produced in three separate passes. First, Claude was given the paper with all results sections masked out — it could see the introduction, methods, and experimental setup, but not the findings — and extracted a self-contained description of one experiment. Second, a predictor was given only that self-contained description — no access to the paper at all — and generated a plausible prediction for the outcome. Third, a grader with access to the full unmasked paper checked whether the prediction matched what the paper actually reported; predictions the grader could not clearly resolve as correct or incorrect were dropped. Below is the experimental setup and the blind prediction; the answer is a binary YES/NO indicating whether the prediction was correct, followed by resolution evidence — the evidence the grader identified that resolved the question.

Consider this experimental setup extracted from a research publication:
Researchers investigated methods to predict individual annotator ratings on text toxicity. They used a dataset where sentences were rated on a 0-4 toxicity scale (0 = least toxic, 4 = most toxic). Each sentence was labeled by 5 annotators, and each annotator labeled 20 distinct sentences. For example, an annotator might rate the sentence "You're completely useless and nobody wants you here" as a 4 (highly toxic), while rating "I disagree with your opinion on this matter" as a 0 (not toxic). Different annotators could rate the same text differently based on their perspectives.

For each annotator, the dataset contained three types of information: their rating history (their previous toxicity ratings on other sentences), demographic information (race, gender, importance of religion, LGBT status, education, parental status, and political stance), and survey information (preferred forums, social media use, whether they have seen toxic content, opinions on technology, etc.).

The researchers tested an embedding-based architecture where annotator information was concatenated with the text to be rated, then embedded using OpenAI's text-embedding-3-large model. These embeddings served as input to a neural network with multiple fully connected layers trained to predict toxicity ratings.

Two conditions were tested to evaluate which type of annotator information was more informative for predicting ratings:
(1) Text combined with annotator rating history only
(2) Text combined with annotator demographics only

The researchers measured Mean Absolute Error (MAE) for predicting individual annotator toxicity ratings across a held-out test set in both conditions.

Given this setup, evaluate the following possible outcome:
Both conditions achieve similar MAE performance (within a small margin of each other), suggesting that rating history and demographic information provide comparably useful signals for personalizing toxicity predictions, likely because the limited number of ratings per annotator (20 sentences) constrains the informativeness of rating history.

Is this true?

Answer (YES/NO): NO